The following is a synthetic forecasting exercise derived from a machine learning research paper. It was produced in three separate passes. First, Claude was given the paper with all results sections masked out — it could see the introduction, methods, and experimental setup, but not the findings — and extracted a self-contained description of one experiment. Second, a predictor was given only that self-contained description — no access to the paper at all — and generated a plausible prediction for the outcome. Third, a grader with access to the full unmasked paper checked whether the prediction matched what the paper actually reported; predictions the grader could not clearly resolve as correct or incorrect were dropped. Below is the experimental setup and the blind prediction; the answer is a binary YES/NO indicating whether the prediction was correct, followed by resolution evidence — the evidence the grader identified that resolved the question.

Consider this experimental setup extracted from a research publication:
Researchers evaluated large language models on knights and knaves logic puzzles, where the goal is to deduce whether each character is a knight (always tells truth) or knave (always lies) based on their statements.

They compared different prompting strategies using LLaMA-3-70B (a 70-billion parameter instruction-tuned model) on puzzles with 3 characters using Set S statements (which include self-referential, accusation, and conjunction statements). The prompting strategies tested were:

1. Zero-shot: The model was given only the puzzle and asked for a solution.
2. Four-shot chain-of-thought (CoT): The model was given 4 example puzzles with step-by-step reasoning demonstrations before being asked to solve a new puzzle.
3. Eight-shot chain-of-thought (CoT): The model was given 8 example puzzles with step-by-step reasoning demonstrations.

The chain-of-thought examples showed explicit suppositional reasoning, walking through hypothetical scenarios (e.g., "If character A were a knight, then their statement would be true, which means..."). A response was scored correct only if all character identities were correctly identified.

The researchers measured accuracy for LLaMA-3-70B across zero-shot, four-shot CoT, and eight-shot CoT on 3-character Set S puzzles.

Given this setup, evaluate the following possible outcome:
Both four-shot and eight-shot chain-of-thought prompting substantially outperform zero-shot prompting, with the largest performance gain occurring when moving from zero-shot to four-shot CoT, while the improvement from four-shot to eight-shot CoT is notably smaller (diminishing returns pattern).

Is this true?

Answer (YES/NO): NO